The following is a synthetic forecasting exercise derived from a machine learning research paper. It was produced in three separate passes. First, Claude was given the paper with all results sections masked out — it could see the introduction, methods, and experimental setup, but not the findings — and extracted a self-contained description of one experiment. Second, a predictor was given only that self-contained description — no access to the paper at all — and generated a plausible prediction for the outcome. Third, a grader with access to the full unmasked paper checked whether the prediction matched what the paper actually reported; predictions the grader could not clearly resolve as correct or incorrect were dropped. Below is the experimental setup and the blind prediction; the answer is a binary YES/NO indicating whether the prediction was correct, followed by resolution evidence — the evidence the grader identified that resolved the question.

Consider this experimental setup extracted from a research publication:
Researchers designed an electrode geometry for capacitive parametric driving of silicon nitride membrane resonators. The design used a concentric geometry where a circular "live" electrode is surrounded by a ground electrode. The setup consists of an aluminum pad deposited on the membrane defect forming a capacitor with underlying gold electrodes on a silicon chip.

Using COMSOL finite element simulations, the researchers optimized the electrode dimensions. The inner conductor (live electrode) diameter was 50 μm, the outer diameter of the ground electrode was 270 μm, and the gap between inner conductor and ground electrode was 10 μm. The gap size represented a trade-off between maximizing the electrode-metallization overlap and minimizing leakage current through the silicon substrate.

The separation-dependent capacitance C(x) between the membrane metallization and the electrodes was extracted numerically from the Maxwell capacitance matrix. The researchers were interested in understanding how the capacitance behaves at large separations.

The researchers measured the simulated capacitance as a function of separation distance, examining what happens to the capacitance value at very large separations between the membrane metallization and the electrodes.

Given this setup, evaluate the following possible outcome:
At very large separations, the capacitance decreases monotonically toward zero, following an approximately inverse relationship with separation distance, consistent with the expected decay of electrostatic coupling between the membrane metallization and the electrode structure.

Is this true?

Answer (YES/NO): NO